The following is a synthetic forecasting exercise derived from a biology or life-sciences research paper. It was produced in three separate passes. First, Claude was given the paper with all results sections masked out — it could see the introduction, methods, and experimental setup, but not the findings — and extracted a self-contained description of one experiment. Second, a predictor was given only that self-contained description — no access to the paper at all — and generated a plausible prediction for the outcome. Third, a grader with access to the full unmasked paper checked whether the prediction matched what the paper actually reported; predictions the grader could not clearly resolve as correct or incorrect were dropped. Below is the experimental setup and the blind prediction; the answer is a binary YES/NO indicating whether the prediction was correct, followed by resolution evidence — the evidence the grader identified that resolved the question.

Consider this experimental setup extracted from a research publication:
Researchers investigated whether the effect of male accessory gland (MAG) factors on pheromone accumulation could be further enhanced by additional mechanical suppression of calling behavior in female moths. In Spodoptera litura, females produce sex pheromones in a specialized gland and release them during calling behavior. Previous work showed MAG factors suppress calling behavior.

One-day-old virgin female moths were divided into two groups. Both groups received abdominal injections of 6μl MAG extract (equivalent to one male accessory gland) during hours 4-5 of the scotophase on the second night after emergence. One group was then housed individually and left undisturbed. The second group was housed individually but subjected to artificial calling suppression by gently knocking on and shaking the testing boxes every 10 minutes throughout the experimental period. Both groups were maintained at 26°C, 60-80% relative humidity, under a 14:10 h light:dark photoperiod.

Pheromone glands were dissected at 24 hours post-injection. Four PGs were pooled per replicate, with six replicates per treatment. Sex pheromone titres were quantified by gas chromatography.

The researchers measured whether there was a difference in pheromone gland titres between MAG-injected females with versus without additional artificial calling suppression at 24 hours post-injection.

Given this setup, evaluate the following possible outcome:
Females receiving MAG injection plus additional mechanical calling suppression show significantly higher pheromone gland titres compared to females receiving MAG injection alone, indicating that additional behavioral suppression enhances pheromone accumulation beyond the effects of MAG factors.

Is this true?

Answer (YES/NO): NO